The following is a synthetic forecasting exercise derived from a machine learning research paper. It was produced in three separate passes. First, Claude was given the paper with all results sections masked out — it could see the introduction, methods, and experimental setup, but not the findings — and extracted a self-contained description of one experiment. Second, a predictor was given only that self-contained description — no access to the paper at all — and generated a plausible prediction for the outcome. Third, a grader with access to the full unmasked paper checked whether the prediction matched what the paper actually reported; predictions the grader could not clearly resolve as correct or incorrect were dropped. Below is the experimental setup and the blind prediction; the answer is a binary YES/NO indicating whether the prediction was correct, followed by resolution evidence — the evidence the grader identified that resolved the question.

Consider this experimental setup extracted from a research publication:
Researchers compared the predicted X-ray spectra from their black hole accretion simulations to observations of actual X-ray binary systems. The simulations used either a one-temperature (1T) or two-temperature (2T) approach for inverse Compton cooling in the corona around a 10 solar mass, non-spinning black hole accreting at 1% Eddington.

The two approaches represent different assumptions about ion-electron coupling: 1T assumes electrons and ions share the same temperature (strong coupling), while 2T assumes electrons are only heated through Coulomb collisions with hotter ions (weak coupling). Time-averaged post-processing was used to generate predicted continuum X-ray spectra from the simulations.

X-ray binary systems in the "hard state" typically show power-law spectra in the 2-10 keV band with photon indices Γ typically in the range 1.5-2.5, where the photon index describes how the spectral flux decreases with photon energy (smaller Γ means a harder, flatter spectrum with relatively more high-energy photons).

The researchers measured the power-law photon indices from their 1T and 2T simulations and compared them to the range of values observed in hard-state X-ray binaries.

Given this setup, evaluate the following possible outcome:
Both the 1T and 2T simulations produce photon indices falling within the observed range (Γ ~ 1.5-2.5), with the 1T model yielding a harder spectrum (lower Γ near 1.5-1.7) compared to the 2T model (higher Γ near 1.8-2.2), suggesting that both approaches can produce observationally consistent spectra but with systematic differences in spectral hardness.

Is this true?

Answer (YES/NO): NO